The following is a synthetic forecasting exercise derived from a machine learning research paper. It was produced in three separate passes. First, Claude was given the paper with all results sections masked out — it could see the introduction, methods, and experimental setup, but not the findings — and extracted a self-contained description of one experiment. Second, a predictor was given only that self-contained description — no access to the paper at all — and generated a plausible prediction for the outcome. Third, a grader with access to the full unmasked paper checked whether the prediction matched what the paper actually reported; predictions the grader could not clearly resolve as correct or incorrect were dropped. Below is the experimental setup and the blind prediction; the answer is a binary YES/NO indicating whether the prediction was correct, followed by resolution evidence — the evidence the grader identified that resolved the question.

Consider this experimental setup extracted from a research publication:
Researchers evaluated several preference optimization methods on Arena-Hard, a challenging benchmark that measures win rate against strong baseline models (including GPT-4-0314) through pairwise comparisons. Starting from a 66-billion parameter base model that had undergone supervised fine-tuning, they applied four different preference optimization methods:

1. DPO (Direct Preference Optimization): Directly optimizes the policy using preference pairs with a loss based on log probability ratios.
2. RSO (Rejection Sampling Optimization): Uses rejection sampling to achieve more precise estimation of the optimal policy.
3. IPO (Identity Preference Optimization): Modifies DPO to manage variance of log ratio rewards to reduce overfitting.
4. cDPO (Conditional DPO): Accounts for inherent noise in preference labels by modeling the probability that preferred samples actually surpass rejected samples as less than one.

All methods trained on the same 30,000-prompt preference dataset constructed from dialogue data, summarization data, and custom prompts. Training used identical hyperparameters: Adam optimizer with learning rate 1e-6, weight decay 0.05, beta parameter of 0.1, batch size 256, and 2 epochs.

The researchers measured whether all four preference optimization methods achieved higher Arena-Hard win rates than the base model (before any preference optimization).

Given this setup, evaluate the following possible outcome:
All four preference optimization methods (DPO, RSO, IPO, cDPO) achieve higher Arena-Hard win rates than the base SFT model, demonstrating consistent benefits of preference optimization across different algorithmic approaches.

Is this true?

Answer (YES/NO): NO